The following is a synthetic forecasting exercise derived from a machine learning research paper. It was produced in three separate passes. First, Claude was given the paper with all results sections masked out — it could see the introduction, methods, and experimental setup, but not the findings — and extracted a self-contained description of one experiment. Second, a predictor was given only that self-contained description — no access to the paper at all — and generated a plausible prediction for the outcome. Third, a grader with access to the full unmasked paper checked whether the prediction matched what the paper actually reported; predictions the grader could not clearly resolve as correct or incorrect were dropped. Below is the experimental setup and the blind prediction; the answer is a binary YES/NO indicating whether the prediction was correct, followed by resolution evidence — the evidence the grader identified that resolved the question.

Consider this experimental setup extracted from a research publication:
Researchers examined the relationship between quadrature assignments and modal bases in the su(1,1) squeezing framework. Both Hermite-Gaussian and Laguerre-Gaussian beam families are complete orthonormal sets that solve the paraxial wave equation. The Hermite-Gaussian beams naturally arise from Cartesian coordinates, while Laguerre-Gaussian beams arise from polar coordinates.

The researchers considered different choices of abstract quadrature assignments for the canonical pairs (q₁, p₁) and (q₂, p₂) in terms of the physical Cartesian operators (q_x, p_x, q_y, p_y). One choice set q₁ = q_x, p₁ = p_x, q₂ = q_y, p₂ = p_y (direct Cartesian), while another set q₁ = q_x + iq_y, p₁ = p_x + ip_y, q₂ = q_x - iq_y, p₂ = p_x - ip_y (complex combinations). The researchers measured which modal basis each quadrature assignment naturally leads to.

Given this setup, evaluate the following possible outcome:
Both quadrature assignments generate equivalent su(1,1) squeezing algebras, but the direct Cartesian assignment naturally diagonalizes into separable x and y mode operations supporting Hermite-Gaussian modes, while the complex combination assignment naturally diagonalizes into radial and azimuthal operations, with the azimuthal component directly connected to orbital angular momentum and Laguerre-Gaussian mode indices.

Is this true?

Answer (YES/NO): NO